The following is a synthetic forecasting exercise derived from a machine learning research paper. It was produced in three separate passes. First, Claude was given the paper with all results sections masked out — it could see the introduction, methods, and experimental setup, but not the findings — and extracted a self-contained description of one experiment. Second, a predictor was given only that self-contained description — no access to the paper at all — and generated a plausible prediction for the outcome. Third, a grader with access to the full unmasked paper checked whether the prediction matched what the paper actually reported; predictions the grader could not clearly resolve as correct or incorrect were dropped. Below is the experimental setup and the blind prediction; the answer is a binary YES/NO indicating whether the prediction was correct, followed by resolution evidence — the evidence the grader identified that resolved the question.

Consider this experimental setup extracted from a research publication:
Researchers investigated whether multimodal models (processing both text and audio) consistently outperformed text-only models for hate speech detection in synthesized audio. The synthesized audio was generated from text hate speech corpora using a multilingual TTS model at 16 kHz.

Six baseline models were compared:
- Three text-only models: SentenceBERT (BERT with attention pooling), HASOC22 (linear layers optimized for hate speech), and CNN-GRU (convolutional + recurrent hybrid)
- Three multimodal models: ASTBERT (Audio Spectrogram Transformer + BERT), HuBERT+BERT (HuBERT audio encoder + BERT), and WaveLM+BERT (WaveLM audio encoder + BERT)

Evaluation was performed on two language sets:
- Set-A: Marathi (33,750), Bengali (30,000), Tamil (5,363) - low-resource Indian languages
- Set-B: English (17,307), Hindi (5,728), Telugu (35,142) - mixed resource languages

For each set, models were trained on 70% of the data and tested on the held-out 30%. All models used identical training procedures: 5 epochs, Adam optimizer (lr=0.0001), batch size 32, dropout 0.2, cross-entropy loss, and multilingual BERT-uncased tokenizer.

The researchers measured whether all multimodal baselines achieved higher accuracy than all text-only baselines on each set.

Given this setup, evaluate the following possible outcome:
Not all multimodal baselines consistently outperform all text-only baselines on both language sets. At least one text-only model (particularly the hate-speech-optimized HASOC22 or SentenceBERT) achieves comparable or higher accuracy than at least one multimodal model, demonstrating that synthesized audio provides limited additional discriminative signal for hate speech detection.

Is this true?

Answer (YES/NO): YES